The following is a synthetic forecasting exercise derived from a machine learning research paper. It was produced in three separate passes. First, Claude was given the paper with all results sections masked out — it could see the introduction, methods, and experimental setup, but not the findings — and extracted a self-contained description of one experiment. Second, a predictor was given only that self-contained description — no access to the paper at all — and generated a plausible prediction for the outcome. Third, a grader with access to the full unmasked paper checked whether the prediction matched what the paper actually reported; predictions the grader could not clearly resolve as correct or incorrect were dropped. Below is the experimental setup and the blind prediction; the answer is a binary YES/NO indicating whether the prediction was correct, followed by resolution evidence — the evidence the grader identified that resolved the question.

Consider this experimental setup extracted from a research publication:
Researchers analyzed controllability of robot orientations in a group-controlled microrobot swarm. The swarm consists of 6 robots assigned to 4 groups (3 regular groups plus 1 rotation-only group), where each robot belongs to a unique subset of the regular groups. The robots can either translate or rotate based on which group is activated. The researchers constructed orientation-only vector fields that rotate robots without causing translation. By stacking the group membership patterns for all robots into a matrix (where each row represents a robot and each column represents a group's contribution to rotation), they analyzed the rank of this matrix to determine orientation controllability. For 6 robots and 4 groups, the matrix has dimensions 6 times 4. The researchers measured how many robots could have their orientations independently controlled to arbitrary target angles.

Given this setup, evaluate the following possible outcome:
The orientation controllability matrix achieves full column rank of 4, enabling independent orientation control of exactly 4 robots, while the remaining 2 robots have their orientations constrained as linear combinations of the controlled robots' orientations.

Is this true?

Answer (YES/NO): NO